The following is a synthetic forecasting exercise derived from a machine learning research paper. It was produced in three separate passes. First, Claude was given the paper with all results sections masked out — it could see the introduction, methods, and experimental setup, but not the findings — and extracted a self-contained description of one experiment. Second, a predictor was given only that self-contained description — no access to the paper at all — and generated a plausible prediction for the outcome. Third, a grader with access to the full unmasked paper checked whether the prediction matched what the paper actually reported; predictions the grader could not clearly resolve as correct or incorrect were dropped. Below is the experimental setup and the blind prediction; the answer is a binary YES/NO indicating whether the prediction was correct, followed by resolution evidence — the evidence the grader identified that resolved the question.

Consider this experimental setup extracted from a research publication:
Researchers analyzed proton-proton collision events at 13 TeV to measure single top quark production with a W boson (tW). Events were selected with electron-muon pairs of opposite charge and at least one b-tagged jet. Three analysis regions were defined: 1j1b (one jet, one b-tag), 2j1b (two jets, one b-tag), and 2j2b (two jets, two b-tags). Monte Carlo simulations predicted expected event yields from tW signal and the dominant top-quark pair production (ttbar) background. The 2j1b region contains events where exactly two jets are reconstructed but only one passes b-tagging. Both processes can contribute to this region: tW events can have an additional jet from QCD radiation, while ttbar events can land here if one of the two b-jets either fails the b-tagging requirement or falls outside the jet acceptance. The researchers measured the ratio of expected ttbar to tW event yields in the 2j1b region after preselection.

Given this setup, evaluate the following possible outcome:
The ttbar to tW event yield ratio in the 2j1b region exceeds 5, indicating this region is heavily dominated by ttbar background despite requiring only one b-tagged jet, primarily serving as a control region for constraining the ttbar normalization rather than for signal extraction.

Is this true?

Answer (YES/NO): NO